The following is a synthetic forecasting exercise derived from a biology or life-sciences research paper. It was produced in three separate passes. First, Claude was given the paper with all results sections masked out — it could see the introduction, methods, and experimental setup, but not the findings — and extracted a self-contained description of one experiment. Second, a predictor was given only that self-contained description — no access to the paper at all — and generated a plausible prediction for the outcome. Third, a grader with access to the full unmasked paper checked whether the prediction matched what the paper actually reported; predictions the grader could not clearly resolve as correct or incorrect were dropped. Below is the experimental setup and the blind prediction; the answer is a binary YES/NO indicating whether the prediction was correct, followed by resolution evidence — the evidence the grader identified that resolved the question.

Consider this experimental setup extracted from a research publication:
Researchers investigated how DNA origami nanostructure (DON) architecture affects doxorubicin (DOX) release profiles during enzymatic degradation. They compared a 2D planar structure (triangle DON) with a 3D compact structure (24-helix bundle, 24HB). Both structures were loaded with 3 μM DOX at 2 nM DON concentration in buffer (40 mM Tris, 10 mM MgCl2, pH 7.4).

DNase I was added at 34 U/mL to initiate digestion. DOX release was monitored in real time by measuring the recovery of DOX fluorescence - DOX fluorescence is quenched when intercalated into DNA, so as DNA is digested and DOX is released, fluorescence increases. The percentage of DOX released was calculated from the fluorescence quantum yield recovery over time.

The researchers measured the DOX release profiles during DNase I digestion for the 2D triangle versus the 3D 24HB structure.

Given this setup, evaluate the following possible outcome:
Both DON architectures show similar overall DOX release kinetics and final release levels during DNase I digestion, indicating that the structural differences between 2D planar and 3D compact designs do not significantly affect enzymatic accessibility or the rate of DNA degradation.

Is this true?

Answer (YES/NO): NO